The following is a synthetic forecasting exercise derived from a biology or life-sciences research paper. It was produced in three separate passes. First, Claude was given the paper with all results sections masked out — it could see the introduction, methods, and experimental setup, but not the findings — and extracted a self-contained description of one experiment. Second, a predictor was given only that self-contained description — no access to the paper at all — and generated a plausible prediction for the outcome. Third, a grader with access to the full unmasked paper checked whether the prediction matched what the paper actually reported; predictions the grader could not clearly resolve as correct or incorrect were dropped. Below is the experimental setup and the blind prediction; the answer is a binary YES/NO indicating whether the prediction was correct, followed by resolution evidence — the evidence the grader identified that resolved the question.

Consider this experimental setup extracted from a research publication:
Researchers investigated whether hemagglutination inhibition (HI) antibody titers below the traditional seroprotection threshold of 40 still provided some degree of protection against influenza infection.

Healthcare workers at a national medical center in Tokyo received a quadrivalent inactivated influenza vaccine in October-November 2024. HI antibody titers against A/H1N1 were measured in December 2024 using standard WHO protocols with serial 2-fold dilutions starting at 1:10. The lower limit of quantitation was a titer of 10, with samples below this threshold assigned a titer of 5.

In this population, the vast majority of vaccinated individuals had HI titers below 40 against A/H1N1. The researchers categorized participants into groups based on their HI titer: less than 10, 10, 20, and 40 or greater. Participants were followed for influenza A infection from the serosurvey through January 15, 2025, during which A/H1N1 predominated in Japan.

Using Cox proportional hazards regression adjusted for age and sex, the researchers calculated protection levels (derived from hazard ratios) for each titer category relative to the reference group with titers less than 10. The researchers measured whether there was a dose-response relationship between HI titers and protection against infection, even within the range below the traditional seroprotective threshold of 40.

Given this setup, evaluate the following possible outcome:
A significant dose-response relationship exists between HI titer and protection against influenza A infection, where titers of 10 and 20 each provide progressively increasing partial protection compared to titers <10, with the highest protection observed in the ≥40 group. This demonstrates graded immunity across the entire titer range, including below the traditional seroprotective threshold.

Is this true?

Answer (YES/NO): YES